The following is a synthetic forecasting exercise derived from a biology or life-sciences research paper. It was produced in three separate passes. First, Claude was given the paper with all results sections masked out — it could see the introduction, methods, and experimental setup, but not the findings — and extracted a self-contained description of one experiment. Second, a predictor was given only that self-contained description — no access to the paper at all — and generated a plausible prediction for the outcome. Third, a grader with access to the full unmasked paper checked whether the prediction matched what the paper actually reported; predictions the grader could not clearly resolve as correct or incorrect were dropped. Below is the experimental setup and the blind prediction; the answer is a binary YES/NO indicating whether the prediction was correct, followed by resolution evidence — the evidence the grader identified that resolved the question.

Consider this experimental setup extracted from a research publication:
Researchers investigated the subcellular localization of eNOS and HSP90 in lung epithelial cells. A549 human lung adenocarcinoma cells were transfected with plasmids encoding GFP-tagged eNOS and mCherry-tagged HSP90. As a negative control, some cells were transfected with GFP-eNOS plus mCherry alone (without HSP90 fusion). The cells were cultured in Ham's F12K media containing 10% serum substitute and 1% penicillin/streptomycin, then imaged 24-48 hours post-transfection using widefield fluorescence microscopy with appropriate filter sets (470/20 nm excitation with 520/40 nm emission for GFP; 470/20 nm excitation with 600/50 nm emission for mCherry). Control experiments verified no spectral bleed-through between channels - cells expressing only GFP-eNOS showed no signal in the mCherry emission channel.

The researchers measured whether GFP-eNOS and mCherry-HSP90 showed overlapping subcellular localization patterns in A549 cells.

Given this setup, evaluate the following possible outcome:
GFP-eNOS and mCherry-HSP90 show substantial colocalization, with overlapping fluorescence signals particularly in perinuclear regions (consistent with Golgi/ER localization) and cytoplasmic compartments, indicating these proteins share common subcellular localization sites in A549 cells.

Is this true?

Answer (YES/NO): YES